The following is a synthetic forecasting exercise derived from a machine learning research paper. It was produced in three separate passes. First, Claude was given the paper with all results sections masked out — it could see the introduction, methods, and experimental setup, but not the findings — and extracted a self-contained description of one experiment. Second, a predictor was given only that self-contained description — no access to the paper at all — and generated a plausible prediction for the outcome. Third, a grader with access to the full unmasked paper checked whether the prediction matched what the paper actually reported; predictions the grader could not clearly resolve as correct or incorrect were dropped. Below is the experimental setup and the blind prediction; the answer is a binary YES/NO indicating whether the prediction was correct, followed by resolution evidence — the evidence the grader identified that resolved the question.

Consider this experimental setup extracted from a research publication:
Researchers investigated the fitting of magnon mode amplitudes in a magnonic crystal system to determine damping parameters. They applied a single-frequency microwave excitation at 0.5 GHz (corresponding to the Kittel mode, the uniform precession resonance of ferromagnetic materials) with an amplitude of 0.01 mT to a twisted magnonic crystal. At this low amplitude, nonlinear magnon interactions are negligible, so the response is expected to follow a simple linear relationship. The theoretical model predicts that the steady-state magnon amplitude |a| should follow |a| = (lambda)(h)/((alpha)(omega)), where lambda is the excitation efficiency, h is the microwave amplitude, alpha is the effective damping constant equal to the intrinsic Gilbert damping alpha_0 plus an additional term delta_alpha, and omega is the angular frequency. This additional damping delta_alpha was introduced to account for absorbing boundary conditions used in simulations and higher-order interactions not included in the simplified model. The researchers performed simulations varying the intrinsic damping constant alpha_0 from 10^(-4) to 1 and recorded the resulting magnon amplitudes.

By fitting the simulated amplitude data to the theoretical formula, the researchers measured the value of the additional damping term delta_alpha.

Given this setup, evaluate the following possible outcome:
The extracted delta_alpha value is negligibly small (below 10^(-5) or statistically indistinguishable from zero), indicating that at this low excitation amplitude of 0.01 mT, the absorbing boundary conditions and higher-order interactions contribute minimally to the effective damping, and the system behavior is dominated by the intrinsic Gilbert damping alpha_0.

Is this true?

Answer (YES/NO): NO